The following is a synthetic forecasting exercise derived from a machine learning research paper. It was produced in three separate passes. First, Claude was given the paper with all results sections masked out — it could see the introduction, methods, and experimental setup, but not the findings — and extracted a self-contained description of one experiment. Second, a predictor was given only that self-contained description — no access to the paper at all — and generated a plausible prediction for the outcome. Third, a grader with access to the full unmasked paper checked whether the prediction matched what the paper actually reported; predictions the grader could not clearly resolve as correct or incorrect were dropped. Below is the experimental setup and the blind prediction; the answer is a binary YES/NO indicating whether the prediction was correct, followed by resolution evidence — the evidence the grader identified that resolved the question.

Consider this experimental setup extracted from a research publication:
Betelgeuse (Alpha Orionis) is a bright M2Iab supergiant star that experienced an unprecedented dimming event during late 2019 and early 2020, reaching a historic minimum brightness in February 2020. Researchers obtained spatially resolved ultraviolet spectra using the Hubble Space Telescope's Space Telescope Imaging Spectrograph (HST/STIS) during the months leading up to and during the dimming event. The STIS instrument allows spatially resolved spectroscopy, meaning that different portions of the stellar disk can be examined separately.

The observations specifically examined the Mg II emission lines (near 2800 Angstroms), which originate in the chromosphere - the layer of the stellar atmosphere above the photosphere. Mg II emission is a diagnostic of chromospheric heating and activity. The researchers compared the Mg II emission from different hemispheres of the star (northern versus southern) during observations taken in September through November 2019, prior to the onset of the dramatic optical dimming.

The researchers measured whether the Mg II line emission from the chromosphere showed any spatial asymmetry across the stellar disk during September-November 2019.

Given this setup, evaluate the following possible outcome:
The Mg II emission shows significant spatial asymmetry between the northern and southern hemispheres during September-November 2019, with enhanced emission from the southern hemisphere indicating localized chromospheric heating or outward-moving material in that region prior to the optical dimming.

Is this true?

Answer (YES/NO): YES